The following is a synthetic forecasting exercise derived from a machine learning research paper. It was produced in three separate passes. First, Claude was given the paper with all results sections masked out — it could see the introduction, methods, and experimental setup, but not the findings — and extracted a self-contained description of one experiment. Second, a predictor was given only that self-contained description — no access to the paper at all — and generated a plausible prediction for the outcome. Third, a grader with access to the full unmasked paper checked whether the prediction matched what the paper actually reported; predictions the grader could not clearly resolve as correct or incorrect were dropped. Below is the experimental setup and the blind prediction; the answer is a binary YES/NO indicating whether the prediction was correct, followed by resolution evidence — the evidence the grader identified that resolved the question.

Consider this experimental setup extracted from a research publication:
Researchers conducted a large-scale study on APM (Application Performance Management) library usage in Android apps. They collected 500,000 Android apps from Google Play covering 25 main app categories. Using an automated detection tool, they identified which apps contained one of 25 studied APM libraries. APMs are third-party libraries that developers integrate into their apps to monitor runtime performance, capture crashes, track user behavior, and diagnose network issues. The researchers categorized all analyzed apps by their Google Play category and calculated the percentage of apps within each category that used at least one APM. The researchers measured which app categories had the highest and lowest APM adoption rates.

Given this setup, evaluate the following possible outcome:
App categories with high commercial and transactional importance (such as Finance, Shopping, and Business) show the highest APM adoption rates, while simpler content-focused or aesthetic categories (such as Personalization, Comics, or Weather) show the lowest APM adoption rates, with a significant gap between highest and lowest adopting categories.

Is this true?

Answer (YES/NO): NO